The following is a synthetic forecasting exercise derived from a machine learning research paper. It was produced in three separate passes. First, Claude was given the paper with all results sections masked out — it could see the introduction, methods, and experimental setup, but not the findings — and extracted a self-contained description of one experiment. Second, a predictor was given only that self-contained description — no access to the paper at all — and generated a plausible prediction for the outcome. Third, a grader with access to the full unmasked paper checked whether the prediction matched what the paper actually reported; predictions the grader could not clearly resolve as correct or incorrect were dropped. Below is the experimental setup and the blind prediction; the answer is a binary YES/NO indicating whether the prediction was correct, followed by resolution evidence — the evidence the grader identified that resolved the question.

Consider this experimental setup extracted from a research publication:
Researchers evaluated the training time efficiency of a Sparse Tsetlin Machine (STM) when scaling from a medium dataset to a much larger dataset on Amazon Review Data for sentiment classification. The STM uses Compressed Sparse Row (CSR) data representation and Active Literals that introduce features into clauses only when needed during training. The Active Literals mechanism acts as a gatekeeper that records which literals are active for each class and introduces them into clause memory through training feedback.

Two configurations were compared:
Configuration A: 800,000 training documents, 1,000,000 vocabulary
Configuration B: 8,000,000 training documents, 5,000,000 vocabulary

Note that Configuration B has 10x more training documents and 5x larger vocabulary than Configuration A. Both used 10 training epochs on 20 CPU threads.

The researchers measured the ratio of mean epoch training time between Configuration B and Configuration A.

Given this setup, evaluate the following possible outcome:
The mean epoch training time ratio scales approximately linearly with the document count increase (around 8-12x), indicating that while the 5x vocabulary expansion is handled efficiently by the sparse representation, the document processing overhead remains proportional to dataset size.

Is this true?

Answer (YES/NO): YES